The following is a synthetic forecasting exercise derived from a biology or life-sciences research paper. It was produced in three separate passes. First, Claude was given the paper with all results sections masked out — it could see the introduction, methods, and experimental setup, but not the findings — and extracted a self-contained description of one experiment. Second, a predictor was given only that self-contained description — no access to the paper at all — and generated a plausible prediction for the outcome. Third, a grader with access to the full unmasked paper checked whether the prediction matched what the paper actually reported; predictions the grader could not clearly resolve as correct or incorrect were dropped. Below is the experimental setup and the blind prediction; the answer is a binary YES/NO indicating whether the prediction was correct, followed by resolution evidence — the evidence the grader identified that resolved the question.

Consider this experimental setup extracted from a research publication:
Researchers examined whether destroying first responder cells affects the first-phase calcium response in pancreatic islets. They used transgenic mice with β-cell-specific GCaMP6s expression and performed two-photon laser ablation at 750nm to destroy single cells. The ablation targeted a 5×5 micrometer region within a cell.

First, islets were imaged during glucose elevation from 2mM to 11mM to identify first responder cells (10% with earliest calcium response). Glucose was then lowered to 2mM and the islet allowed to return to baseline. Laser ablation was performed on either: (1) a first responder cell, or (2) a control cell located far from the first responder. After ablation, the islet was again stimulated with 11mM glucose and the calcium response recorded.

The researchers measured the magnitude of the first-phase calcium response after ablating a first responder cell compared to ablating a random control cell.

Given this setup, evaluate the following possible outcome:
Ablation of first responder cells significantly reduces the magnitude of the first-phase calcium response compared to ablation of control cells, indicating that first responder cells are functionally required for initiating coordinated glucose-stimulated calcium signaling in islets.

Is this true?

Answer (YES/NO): NO